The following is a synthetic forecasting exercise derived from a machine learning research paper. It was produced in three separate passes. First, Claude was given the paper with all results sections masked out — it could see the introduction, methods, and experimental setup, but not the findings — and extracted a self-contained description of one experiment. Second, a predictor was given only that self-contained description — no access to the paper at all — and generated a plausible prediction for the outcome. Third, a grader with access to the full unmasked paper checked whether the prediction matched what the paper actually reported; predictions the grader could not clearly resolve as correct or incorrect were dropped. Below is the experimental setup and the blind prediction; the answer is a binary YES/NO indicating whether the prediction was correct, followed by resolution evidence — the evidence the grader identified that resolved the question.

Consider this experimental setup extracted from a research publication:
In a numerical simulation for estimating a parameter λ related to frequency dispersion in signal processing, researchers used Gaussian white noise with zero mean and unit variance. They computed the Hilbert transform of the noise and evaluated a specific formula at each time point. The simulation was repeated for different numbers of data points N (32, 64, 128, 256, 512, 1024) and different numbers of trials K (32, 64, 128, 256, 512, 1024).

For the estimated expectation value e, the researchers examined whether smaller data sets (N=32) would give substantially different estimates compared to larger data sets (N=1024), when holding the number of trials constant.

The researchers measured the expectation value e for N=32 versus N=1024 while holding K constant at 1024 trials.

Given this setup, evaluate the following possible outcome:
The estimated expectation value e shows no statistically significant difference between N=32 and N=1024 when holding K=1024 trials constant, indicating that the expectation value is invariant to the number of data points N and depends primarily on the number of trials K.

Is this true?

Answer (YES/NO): NO